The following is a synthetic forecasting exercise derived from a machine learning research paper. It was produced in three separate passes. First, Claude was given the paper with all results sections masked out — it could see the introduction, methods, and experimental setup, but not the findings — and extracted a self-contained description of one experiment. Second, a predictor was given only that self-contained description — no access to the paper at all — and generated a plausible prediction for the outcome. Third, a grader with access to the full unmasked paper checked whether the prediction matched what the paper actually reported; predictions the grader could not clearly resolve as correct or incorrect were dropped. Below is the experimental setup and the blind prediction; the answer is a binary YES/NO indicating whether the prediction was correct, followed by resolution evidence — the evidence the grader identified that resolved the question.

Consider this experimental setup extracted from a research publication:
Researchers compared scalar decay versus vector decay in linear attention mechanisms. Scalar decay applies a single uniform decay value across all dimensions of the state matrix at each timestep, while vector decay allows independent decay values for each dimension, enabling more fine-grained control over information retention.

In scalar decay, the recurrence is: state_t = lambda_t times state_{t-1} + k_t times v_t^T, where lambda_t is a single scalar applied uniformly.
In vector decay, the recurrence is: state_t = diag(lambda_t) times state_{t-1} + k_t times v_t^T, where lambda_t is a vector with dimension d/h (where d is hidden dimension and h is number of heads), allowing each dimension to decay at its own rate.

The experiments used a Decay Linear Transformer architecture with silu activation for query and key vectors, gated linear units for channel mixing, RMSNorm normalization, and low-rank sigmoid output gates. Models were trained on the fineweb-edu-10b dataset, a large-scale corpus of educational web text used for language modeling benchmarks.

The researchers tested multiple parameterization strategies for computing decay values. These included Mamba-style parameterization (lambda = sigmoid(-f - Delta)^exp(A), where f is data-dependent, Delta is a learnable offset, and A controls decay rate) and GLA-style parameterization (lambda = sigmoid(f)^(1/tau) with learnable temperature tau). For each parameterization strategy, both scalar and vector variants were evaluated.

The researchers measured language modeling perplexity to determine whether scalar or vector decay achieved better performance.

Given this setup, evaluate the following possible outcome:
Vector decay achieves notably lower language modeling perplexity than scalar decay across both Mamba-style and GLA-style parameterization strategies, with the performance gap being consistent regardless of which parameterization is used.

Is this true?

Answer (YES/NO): NO